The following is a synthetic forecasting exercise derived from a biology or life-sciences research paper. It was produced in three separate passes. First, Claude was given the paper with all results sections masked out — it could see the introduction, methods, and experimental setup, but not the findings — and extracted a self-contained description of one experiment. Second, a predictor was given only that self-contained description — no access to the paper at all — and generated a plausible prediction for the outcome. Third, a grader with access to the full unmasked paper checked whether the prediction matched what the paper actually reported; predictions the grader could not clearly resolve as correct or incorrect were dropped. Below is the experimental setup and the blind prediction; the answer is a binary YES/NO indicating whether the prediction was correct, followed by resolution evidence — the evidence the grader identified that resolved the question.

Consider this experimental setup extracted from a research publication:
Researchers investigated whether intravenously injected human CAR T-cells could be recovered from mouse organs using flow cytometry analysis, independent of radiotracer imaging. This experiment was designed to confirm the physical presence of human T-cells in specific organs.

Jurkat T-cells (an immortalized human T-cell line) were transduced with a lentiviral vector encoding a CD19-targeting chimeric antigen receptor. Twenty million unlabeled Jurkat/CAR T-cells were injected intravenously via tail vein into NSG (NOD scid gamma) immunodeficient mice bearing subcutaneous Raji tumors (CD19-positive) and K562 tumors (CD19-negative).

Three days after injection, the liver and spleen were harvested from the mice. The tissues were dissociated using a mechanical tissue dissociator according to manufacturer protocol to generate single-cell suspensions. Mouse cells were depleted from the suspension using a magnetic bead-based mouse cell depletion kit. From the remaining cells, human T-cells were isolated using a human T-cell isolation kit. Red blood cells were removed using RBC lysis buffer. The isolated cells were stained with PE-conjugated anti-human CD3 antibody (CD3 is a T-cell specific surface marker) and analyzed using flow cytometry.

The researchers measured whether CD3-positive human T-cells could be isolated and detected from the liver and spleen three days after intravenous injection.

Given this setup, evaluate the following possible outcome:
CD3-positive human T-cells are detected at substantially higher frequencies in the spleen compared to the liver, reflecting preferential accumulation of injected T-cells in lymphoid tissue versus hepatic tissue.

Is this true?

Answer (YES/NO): NO